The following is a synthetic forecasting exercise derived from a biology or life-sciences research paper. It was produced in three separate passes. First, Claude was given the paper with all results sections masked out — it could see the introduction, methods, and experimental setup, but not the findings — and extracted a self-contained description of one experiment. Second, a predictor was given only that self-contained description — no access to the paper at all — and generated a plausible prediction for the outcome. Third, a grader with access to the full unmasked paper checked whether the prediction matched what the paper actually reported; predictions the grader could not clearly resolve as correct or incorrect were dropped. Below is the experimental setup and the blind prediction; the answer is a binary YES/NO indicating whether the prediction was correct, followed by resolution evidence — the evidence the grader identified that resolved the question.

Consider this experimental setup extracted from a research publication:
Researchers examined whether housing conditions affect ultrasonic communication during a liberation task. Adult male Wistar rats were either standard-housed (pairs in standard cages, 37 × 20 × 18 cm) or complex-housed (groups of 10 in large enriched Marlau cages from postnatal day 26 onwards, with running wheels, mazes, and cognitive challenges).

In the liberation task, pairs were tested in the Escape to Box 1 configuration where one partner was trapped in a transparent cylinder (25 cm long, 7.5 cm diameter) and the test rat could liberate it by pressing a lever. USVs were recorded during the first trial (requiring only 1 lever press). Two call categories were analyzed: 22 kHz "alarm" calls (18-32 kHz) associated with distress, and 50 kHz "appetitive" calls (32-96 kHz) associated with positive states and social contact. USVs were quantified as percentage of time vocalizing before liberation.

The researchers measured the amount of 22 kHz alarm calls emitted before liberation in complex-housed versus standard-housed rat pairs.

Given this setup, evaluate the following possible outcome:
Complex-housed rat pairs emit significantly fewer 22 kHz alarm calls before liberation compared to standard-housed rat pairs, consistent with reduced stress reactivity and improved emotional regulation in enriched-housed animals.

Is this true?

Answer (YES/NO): NO